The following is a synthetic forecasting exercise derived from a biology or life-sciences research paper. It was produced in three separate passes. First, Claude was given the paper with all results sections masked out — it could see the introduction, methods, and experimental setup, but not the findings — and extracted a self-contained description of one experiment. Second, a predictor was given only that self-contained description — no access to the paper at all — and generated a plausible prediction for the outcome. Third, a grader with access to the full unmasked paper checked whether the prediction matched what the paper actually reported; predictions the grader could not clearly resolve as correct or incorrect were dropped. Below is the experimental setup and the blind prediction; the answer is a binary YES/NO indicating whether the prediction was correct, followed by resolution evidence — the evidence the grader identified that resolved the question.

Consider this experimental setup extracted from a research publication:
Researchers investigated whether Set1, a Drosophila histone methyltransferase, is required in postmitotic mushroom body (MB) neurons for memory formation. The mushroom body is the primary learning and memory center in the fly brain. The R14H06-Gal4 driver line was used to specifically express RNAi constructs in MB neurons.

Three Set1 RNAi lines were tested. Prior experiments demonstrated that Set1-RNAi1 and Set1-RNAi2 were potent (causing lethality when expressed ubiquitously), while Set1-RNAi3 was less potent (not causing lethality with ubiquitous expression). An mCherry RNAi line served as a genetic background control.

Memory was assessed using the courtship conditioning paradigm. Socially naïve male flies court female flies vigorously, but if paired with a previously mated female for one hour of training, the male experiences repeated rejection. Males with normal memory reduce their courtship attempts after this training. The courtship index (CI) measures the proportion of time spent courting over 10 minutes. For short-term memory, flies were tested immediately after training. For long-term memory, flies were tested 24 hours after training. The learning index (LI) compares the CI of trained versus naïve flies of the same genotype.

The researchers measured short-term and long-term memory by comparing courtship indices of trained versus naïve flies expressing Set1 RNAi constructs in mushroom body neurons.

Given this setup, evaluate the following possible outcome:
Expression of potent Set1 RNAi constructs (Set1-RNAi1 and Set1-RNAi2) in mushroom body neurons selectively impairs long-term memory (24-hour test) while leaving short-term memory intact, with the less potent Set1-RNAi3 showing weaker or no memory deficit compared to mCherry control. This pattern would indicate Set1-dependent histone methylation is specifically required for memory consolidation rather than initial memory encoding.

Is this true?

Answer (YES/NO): NO